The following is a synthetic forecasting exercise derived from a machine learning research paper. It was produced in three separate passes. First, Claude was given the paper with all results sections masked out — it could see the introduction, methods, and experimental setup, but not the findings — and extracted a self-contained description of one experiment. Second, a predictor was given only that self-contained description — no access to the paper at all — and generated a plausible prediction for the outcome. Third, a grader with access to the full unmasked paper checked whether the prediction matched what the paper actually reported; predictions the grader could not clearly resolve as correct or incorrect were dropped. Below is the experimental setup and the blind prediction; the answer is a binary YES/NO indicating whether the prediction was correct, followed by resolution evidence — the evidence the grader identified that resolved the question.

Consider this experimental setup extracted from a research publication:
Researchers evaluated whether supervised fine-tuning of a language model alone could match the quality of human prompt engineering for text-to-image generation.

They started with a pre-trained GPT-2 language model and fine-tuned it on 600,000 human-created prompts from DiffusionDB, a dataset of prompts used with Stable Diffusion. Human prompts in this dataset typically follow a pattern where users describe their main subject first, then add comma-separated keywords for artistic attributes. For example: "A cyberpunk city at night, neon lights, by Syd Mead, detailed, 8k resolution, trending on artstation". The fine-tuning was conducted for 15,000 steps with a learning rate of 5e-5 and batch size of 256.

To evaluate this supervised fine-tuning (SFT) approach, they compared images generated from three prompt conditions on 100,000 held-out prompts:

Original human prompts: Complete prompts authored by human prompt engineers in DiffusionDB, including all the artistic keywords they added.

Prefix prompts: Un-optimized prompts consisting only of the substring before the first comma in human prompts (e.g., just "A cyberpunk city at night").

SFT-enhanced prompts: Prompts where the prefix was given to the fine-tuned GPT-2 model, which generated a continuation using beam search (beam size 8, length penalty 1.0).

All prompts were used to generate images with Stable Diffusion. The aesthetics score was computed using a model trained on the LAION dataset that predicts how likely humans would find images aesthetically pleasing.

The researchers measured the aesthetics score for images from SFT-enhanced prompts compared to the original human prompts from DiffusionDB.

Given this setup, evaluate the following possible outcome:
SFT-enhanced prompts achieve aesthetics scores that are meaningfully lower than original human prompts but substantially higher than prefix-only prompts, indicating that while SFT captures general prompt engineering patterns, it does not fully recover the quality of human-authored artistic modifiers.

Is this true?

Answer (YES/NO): NO